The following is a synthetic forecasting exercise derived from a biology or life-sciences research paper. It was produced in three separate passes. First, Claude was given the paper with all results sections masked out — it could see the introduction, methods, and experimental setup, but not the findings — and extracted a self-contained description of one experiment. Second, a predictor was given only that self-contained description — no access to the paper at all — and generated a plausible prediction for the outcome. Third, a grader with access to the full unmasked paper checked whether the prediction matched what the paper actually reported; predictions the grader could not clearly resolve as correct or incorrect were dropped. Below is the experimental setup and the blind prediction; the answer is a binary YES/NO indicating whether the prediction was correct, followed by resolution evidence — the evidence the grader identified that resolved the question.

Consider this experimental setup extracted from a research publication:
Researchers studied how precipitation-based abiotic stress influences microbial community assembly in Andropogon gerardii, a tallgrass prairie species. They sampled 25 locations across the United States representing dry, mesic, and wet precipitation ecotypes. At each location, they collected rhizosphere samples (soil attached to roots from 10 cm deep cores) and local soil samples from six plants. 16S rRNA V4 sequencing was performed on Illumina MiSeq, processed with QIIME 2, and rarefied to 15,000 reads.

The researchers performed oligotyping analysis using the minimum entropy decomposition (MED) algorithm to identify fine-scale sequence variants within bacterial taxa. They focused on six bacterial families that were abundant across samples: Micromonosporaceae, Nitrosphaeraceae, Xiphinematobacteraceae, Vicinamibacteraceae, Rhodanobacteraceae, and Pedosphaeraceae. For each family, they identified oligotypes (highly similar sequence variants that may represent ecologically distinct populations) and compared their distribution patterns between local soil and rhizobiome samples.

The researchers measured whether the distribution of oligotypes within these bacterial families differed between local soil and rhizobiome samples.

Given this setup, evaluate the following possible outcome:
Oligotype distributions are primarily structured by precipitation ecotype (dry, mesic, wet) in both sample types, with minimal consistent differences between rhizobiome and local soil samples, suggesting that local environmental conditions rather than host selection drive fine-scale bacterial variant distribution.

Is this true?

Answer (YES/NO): NO